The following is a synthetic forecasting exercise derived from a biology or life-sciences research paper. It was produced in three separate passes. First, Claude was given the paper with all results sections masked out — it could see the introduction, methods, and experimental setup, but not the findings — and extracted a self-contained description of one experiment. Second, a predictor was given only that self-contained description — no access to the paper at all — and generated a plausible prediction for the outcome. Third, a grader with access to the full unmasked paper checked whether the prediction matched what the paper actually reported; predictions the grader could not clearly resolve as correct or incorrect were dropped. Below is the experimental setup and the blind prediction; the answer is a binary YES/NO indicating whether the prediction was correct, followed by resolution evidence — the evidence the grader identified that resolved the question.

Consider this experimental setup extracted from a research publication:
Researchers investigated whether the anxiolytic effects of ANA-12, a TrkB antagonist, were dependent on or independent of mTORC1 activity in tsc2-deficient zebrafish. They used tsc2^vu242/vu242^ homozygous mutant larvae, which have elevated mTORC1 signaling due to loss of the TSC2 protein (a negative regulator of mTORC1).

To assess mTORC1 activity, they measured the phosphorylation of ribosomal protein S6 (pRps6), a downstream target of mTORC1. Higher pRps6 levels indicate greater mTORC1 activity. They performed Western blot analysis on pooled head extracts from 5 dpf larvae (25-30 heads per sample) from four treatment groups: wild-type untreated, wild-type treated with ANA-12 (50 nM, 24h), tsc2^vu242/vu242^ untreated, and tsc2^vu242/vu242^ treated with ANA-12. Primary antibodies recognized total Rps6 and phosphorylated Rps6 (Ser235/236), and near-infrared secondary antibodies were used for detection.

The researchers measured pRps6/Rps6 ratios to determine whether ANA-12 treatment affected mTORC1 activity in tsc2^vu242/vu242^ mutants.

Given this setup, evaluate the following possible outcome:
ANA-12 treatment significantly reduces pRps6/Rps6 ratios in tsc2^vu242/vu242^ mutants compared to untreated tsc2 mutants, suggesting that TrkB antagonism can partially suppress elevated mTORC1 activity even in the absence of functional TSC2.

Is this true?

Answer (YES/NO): NO